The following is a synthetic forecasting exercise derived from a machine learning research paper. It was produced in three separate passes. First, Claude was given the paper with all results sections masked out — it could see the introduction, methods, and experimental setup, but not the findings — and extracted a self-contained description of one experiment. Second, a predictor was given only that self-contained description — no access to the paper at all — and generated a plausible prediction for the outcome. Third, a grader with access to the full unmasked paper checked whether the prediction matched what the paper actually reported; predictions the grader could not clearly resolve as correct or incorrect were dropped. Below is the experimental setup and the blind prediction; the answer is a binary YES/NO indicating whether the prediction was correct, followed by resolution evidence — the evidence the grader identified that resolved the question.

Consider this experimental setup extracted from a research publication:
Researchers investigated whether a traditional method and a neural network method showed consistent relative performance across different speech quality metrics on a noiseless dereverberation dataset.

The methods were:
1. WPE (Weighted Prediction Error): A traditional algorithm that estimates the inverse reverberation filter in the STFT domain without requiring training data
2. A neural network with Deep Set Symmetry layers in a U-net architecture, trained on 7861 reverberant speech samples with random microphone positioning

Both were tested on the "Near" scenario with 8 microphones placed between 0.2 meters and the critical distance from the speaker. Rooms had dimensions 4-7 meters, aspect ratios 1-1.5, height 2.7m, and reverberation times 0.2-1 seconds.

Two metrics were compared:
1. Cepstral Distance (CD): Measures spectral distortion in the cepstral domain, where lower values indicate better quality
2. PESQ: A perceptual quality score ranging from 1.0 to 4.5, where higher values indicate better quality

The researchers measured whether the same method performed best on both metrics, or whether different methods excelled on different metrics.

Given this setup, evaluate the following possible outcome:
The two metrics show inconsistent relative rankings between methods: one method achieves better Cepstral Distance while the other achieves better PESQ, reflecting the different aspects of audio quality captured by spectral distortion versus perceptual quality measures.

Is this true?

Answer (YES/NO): YES